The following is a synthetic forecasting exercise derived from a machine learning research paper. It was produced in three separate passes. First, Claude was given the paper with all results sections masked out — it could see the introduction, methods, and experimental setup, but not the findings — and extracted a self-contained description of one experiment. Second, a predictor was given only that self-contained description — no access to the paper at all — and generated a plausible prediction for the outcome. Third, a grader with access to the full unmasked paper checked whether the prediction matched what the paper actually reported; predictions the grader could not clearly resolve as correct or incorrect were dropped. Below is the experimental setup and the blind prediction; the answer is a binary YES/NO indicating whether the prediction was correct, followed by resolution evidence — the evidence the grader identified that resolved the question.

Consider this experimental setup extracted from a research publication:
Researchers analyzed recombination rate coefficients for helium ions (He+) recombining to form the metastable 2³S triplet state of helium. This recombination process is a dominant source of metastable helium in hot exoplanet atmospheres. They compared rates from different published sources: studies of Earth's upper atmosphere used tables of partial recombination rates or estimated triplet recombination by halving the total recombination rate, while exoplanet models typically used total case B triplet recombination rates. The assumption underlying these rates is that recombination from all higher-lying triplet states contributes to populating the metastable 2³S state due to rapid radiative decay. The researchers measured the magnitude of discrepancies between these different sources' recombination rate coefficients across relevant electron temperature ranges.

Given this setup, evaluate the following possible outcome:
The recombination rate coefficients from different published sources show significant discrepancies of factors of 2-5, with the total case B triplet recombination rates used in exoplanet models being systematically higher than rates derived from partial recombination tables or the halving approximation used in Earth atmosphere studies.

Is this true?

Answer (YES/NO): NO